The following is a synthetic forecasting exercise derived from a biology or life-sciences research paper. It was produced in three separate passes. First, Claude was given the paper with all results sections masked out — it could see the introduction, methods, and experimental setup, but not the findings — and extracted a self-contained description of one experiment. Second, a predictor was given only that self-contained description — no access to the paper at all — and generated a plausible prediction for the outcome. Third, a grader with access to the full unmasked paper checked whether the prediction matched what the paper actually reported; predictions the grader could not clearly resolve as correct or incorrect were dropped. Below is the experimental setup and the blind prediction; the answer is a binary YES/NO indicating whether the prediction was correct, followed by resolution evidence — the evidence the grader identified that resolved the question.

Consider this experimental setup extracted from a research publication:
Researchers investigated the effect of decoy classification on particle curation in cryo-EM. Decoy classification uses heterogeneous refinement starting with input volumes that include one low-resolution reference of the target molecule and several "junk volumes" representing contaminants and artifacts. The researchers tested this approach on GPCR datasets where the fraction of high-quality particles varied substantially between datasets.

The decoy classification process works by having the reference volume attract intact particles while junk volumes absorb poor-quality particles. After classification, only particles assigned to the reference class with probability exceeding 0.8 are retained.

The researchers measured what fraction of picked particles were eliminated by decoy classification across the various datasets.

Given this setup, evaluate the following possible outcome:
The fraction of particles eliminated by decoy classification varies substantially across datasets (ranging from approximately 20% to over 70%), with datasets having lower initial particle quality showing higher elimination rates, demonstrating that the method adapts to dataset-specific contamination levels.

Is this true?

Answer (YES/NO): NO